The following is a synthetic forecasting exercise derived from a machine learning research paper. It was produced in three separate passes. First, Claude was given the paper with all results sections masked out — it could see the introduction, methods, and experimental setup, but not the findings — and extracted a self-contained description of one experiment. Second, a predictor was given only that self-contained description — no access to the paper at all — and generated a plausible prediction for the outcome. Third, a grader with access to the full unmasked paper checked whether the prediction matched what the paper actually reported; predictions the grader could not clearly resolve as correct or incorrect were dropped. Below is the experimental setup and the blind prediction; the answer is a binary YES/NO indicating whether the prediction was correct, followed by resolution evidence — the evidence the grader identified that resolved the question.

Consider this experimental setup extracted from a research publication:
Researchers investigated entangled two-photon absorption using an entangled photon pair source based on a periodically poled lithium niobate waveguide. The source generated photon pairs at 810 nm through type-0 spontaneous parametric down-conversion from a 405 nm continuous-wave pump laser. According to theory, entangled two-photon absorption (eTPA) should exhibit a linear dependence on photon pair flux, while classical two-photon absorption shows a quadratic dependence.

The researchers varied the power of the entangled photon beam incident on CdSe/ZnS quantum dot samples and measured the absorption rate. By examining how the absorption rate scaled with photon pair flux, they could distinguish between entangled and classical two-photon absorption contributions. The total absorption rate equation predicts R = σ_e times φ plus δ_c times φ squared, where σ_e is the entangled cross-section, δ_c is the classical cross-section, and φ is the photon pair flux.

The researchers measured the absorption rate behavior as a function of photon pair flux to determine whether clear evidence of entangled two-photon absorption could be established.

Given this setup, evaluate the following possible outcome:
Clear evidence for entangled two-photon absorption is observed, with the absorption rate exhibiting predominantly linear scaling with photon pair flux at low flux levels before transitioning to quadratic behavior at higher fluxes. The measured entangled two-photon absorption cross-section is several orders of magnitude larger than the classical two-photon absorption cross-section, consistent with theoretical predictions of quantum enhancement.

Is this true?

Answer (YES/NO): NO